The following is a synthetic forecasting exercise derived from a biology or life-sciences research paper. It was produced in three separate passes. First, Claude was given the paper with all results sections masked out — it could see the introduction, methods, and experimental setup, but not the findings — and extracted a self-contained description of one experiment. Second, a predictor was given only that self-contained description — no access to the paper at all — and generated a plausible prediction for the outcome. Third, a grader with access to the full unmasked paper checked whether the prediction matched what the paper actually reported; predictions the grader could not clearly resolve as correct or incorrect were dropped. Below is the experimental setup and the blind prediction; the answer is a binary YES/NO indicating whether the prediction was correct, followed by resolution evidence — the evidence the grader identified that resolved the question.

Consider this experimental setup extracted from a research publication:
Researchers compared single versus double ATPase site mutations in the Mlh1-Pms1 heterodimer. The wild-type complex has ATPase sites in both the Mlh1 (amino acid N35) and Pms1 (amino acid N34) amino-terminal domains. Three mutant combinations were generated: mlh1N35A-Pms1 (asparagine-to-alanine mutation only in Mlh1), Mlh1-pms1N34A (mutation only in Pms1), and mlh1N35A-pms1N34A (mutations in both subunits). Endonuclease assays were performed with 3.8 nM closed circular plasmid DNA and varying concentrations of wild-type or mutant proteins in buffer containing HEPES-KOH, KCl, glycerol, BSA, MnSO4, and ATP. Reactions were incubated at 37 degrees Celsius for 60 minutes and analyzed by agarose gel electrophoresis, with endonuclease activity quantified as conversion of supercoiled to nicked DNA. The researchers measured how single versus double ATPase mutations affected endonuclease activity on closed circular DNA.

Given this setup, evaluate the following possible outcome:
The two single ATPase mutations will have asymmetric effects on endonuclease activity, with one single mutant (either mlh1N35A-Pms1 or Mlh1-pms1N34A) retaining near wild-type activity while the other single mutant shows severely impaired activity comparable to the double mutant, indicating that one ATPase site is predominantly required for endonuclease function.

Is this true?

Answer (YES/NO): NO